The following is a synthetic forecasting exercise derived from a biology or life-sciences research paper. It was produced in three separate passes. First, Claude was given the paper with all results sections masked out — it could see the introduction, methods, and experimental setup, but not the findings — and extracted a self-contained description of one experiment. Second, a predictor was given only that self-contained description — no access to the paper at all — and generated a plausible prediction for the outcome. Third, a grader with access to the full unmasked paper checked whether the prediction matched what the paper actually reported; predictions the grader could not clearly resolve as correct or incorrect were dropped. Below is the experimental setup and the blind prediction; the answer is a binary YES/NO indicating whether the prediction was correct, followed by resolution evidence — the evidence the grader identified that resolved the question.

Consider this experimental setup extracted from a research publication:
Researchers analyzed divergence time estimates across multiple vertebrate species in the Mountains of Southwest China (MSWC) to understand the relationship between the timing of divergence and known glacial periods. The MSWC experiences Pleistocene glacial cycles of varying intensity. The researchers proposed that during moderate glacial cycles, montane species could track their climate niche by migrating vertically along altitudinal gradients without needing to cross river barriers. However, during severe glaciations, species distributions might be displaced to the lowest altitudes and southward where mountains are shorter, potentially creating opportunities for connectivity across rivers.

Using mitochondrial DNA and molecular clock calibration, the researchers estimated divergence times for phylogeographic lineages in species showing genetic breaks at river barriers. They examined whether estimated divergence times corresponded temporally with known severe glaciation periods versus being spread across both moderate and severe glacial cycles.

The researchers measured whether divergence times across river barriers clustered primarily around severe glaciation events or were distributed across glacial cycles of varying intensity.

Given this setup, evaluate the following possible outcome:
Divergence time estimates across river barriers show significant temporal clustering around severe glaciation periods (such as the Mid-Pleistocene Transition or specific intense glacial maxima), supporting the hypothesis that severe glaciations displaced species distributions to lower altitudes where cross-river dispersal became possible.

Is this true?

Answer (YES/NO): YES